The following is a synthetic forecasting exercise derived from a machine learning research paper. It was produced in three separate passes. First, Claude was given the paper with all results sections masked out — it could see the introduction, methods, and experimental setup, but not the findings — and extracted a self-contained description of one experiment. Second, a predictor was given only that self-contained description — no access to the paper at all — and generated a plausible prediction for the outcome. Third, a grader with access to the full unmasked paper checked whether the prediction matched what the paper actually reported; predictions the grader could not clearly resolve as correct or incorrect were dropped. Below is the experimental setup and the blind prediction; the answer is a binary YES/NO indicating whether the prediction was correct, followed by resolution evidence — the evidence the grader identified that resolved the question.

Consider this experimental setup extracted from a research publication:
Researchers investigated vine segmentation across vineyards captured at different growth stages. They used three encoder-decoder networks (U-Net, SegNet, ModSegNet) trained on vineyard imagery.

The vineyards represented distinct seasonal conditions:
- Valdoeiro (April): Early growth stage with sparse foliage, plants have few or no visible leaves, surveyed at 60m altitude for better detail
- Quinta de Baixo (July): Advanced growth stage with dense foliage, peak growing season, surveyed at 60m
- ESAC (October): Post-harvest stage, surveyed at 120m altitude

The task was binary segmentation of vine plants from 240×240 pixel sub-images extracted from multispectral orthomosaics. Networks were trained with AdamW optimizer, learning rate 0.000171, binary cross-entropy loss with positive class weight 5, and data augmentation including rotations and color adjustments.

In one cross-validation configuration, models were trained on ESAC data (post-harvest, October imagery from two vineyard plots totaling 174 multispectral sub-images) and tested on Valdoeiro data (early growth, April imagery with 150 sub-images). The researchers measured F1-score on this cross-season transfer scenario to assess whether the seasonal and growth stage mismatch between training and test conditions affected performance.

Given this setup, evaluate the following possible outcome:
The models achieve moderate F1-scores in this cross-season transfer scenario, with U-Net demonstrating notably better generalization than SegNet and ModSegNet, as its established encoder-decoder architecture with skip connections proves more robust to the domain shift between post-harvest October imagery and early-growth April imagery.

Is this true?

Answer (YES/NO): NO